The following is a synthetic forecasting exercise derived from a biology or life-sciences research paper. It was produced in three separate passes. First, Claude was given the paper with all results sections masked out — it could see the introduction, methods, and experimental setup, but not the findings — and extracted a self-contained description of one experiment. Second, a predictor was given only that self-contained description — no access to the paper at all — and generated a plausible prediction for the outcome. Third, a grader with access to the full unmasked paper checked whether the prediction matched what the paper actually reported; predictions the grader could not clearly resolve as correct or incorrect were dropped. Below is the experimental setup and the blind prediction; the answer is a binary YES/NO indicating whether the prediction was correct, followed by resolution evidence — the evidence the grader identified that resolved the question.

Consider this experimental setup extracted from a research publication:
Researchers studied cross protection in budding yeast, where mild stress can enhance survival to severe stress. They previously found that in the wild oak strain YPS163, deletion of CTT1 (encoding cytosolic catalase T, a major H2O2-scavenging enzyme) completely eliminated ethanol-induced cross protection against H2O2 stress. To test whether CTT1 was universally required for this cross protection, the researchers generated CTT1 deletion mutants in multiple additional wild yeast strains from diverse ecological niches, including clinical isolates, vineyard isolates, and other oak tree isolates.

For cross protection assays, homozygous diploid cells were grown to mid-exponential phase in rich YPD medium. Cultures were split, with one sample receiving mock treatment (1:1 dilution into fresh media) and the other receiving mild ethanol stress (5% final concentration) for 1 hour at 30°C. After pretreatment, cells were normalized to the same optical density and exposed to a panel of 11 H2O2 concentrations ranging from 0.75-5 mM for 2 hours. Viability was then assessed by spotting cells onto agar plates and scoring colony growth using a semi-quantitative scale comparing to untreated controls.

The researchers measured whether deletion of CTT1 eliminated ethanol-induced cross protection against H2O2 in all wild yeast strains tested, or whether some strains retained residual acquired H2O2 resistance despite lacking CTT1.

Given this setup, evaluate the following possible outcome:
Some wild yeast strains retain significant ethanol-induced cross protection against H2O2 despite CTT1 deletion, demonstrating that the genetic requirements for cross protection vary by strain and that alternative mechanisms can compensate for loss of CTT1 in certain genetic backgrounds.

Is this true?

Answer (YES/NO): YES